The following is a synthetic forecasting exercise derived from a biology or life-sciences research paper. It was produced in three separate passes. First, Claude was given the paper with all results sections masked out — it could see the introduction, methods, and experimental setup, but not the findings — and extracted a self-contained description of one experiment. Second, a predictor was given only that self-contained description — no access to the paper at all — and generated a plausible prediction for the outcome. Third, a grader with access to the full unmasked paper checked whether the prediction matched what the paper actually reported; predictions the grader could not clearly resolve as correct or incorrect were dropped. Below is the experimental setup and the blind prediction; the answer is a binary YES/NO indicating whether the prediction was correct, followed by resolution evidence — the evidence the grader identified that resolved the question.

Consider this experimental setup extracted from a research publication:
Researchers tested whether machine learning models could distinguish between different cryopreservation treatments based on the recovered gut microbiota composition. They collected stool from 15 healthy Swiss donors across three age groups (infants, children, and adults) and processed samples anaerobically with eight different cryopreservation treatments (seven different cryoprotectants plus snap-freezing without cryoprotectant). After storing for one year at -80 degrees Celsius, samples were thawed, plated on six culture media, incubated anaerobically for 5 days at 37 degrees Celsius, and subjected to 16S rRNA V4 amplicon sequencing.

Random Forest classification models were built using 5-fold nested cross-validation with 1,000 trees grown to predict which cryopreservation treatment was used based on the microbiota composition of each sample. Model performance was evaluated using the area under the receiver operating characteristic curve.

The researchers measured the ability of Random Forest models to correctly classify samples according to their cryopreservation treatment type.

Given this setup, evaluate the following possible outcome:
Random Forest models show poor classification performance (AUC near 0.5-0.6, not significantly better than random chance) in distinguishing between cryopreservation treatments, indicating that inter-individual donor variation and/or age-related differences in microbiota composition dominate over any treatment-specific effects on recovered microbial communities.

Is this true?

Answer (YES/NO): YES